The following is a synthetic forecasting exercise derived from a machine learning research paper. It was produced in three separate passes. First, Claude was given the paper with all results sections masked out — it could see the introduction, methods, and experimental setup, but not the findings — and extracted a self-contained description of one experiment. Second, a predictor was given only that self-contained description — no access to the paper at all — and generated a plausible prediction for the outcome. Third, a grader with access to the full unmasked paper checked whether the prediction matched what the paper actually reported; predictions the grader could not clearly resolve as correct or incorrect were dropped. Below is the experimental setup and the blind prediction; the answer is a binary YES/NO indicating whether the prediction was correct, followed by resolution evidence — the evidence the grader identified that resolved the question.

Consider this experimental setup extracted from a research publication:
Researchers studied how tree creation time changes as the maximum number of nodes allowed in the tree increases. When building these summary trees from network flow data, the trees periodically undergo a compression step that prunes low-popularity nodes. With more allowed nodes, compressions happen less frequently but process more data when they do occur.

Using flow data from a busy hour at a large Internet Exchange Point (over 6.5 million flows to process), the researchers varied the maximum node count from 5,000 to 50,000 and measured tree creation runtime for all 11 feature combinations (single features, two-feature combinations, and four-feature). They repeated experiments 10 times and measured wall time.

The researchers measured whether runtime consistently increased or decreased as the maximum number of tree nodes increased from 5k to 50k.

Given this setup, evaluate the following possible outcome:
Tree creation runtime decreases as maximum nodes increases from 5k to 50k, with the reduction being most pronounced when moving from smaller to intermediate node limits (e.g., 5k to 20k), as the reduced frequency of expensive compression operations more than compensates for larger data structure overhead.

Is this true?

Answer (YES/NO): NO